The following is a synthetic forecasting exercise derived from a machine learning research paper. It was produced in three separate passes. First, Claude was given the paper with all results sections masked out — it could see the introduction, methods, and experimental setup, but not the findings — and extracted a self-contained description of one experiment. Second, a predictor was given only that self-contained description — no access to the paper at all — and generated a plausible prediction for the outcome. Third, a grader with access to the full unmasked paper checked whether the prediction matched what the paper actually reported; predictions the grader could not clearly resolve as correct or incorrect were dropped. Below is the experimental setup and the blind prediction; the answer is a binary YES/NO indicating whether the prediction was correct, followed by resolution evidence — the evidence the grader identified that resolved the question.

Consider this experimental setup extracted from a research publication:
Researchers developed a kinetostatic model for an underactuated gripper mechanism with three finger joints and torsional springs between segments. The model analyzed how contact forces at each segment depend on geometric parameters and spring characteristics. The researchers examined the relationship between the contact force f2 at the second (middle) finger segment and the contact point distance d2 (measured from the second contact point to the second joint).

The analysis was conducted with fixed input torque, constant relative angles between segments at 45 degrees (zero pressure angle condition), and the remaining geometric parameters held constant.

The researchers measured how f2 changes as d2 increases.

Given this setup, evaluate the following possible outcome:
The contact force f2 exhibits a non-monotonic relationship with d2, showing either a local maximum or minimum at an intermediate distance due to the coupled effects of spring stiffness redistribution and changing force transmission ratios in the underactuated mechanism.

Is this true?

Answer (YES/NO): NO